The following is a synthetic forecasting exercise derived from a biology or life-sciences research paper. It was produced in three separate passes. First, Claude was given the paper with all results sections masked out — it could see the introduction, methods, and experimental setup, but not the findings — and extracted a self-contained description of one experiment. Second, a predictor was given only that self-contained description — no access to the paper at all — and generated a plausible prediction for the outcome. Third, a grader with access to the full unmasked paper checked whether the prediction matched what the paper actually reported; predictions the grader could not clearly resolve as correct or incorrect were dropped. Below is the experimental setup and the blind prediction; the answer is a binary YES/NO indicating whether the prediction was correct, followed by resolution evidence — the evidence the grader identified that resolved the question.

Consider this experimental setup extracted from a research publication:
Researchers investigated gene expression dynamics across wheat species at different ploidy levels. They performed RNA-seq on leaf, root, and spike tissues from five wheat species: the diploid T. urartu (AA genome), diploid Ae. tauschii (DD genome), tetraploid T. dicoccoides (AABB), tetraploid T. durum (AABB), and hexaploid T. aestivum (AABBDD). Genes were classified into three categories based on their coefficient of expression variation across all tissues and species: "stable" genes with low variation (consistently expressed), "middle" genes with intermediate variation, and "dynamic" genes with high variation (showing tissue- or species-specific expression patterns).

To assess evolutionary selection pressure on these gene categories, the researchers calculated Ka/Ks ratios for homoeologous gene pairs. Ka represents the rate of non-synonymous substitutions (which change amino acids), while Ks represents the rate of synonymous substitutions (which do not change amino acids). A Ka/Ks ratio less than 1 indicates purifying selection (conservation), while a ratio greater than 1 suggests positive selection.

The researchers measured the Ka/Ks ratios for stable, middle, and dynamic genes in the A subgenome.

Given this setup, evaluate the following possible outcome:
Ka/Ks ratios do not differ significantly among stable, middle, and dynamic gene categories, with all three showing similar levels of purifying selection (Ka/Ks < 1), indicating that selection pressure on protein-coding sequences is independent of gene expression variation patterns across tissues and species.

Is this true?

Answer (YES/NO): NO